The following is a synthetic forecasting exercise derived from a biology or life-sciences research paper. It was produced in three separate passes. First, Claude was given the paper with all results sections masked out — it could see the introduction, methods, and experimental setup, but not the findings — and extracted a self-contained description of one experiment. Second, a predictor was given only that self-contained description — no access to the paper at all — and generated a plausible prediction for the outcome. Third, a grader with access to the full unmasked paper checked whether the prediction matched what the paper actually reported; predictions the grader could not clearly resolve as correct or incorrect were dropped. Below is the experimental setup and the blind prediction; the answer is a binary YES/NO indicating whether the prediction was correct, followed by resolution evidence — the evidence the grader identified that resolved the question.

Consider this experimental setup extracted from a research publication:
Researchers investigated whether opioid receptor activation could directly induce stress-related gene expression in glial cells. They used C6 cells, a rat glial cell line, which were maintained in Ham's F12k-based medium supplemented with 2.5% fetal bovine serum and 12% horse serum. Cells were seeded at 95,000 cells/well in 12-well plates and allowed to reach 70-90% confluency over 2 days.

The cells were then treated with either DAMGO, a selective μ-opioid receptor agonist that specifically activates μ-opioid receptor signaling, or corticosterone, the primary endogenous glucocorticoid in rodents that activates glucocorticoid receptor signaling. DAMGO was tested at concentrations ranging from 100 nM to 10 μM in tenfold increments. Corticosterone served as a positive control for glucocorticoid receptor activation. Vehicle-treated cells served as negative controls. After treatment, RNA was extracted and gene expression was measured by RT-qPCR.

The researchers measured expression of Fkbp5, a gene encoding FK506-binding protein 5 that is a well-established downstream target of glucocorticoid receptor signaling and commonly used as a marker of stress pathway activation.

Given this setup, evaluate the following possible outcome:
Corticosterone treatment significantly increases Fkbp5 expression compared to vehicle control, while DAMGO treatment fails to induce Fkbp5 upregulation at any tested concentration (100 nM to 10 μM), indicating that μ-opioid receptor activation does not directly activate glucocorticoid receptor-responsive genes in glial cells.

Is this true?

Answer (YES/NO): YES